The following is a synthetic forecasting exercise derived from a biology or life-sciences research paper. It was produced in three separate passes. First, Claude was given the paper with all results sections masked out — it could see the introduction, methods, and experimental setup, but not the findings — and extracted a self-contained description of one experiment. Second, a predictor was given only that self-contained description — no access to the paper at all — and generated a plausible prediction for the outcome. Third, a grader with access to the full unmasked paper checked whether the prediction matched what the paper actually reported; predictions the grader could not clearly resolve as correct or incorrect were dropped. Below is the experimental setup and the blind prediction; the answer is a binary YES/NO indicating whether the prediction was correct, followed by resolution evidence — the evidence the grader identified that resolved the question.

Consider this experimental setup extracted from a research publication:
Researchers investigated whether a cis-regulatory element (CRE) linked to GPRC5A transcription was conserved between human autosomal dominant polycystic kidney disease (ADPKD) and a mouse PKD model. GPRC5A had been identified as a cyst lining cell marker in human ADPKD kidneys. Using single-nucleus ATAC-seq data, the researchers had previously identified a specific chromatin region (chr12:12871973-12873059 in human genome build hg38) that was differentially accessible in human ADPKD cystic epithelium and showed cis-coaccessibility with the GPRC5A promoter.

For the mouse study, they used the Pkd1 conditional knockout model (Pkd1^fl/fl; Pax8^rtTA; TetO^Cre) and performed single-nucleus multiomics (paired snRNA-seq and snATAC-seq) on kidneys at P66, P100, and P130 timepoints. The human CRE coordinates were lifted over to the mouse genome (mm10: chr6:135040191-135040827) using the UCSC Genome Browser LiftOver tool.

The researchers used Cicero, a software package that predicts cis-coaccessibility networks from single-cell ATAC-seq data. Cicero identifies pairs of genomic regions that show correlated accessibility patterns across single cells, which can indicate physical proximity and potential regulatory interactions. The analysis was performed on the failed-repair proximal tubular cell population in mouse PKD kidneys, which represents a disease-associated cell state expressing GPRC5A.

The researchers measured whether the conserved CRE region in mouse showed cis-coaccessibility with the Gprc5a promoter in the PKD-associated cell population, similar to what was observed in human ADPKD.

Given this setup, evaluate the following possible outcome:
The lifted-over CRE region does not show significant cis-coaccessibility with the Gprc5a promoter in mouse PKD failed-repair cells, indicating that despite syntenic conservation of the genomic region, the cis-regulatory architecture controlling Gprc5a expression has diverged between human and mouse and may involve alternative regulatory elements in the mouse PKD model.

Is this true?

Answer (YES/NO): NO